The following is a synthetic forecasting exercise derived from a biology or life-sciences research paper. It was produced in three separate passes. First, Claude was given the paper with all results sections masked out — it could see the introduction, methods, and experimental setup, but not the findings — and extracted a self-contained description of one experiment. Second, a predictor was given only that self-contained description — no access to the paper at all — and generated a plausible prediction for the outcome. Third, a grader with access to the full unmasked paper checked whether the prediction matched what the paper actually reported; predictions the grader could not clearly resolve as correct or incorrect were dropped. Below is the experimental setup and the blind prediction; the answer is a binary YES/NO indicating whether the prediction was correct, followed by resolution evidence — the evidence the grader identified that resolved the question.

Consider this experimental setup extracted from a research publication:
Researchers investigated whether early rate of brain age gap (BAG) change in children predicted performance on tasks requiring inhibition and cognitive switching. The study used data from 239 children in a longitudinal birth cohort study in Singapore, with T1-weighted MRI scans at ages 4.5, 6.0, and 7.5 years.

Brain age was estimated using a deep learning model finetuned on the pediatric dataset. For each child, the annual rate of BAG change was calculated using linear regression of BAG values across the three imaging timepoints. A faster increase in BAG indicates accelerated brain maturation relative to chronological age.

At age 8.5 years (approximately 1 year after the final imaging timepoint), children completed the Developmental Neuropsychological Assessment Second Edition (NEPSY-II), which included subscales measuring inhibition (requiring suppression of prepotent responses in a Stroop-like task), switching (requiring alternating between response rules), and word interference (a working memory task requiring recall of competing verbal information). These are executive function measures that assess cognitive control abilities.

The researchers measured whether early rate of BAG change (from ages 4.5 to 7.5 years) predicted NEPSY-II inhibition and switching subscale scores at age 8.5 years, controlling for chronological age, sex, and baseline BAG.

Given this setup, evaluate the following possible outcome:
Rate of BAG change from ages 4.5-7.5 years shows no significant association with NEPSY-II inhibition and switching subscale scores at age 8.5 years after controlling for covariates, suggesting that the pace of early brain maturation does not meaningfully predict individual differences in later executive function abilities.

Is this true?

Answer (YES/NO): NO